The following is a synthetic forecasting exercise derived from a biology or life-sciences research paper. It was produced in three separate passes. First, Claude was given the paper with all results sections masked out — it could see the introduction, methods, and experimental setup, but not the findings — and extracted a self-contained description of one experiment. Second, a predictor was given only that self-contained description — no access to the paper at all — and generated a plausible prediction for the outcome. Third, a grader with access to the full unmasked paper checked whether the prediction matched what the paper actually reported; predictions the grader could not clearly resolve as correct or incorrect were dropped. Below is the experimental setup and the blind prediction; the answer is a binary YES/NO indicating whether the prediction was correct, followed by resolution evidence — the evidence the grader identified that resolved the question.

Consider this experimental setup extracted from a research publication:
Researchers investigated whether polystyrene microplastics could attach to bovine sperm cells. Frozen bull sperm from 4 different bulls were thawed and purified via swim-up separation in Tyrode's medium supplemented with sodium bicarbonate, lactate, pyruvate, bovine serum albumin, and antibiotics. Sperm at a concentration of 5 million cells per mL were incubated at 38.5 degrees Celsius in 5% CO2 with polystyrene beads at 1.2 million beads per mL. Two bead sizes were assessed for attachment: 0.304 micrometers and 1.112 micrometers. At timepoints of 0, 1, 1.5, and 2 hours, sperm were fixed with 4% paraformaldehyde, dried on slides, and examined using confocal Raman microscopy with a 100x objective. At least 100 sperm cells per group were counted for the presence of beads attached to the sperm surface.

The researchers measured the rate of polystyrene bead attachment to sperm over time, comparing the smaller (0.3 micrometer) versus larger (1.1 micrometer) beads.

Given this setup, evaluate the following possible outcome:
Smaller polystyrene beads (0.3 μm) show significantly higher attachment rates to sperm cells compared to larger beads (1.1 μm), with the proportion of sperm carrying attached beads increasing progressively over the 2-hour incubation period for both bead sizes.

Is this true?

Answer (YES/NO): NO